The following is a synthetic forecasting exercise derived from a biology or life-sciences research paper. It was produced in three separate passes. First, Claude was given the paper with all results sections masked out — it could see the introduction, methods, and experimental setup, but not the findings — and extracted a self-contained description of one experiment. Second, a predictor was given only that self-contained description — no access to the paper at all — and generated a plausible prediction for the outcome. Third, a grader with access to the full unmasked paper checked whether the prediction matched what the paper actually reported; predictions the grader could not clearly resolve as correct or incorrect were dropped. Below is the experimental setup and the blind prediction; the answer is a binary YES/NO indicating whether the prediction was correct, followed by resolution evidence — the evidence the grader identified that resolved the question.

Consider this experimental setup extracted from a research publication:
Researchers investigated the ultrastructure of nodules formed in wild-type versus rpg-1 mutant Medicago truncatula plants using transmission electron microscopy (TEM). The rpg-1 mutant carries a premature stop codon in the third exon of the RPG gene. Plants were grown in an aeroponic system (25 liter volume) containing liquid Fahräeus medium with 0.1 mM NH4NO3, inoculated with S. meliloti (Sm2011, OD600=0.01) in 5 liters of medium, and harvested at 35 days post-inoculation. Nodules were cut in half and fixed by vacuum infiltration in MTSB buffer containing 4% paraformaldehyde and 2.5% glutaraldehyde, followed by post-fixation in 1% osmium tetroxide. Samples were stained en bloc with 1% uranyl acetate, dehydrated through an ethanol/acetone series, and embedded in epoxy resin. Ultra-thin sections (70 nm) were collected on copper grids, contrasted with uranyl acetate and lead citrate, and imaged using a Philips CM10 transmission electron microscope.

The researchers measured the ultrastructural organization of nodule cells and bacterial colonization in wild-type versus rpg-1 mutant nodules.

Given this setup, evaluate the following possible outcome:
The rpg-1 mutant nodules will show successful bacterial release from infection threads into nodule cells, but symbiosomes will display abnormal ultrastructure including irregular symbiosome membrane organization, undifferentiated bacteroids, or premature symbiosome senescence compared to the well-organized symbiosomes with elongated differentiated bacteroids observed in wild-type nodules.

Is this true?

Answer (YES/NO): NO